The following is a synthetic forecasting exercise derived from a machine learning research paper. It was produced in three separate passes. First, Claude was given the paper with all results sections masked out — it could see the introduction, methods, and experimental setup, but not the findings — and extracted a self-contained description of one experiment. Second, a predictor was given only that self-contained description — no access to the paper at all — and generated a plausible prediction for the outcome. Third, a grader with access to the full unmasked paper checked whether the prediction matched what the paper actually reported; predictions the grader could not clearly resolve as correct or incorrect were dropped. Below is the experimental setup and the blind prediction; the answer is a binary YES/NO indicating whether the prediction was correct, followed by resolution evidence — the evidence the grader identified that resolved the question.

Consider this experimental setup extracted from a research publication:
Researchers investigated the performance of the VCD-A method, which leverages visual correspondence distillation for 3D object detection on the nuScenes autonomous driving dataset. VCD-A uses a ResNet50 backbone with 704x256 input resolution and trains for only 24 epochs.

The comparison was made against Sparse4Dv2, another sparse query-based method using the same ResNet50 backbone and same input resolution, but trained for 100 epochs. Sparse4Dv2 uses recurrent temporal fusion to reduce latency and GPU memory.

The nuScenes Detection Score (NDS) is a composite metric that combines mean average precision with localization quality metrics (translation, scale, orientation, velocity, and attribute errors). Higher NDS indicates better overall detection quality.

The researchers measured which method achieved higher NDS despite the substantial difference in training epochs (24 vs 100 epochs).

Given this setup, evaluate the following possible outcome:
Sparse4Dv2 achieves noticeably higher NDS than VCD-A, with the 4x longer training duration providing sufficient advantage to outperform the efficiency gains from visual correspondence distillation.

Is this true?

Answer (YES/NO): NO